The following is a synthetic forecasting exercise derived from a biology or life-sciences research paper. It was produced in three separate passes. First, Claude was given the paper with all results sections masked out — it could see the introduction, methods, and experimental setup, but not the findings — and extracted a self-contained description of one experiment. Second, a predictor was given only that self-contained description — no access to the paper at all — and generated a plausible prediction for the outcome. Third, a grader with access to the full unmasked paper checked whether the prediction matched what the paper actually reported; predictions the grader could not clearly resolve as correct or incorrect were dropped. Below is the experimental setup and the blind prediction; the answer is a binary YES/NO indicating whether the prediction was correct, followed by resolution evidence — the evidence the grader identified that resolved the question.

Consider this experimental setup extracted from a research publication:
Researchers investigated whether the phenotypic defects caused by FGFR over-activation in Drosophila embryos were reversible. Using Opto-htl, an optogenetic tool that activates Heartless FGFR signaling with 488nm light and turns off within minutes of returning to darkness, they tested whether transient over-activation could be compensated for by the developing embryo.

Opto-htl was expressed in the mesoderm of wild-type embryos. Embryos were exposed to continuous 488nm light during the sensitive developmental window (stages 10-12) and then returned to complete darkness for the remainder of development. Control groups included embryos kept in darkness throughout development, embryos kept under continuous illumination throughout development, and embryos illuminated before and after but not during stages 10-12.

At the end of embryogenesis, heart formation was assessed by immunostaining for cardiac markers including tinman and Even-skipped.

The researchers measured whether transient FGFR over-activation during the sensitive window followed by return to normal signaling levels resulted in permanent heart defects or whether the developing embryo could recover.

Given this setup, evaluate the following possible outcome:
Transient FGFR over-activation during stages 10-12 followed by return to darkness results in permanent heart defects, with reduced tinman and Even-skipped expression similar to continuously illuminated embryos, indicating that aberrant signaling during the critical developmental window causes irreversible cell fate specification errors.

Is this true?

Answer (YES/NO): NO